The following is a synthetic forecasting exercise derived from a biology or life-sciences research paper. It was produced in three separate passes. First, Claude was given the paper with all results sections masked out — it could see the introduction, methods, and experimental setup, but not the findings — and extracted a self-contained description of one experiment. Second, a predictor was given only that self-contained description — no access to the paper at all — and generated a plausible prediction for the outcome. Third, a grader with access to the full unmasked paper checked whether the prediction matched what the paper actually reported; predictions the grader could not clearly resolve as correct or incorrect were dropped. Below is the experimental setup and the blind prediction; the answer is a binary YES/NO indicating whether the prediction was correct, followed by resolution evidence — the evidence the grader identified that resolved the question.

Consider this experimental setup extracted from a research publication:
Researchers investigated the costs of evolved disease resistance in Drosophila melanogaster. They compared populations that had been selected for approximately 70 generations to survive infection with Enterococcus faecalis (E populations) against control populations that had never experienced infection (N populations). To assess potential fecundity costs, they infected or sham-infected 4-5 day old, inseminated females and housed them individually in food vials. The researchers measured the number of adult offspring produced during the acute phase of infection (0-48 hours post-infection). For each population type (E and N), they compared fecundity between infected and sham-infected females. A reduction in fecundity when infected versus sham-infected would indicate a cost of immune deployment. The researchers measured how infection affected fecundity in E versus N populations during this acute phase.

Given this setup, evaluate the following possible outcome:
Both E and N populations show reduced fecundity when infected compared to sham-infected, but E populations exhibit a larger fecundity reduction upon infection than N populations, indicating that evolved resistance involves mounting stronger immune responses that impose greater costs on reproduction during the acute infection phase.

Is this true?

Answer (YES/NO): NO